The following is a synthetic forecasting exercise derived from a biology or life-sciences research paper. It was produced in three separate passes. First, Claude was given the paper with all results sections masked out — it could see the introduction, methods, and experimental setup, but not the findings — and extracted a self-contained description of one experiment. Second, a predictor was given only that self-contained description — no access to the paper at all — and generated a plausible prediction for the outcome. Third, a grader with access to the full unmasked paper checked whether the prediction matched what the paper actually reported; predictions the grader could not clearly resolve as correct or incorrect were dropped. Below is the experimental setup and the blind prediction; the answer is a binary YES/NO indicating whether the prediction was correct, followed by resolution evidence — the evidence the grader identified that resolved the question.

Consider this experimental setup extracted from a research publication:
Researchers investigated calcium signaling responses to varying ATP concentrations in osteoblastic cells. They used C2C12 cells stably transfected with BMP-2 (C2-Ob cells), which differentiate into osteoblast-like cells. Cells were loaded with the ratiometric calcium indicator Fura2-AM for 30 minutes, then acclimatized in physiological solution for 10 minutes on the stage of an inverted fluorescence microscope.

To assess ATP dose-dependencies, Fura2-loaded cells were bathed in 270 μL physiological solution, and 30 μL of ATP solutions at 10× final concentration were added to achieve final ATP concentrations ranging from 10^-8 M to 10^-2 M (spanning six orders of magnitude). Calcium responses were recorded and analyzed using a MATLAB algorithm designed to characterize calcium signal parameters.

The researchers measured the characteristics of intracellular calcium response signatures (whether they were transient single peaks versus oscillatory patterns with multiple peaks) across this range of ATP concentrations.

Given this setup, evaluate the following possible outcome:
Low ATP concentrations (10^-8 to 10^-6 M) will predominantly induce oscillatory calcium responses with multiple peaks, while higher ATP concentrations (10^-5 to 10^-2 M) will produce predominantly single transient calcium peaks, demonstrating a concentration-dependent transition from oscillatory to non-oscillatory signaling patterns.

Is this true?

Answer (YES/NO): NO